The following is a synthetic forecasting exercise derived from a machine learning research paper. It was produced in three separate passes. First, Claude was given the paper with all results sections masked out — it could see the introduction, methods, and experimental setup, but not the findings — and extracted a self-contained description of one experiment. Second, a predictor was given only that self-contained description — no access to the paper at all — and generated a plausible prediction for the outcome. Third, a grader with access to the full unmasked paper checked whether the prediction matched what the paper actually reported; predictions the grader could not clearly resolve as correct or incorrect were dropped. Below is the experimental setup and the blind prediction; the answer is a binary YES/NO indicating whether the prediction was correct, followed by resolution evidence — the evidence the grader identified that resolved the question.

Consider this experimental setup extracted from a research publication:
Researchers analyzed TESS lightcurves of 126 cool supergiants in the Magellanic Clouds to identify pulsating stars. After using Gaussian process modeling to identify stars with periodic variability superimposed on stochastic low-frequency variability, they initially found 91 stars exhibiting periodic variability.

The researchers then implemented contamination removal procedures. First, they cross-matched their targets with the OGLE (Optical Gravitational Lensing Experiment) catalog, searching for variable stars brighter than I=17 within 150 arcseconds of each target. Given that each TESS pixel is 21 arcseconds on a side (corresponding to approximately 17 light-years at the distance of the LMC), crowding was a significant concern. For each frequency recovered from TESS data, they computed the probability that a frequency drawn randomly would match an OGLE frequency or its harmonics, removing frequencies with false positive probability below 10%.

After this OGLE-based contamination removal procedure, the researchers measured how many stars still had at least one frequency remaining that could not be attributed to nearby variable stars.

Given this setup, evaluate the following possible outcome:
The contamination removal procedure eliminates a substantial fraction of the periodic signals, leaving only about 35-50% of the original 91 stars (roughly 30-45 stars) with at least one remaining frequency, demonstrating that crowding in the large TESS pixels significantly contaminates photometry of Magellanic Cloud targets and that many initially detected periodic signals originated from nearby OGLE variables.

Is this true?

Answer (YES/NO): NO